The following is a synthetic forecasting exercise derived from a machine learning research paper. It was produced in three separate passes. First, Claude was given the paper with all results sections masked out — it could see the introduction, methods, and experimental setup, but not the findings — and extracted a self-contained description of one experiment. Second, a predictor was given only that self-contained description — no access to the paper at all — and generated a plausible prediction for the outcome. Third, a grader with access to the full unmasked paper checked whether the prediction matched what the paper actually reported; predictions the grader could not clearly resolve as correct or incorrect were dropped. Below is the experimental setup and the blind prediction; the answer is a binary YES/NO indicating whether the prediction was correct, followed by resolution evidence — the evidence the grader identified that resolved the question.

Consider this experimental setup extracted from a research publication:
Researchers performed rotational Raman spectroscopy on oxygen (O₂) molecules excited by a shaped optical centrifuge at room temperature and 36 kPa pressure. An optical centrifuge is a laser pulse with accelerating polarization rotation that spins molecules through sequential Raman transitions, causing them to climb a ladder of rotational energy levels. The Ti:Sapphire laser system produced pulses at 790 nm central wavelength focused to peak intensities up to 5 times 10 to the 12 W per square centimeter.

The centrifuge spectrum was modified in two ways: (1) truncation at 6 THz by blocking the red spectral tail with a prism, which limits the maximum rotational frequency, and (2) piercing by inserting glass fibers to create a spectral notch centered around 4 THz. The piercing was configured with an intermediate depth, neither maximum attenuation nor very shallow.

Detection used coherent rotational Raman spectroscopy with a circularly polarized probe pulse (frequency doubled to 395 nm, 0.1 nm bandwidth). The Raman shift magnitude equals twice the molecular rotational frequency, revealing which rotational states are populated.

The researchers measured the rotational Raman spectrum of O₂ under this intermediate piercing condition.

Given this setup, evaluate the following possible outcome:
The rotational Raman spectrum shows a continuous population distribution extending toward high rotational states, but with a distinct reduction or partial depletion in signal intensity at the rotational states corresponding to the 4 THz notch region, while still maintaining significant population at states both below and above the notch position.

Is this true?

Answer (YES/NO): NO